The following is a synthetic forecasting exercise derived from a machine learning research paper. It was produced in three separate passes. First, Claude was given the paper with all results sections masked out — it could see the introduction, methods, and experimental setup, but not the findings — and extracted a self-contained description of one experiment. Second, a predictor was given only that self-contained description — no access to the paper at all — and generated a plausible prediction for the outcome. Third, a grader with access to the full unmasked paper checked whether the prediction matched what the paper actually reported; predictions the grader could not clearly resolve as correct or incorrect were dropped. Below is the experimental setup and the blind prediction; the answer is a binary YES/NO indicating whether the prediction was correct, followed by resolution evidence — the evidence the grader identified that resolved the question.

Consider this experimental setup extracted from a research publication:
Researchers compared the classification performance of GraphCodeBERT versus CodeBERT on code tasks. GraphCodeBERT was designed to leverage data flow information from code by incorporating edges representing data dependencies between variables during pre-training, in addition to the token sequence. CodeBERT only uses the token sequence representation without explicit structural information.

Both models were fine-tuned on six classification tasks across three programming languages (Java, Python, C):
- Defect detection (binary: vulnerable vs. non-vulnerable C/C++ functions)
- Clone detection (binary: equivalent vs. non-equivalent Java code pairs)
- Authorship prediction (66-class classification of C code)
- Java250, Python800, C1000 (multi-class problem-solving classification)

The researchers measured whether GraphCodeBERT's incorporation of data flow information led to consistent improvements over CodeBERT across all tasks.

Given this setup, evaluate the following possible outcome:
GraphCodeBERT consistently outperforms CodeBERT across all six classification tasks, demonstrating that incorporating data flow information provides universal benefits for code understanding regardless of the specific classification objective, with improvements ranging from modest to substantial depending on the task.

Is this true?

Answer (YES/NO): NO